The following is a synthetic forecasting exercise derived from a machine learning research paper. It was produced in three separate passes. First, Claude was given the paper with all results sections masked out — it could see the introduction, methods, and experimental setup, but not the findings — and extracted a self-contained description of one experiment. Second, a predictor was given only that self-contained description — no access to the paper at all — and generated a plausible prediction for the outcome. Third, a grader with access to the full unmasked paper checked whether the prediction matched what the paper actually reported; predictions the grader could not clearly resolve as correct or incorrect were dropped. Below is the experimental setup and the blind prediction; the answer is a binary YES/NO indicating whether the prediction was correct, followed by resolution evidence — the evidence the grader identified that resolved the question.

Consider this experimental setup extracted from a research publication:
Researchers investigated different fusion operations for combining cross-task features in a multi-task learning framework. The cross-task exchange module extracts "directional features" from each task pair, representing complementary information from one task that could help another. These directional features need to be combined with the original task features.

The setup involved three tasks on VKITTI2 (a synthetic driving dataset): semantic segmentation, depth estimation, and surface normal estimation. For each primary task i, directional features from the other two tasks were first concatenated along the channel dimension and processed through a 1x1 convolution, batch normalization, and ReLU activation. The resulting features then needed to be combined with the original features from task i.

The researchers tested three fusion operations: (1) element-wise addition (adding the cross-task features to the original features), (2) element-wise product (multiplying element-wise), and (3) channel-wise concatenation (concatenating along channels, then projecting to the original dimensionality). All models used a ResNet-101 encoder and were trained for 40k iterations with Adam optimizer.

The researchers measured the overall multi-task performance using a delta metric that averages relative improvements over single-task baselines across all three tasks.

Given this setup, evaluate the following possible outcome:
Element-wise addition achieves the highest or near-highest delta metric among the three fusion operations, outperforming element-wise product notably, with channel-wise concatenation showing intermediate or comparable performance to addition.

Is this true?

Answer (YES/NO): NO